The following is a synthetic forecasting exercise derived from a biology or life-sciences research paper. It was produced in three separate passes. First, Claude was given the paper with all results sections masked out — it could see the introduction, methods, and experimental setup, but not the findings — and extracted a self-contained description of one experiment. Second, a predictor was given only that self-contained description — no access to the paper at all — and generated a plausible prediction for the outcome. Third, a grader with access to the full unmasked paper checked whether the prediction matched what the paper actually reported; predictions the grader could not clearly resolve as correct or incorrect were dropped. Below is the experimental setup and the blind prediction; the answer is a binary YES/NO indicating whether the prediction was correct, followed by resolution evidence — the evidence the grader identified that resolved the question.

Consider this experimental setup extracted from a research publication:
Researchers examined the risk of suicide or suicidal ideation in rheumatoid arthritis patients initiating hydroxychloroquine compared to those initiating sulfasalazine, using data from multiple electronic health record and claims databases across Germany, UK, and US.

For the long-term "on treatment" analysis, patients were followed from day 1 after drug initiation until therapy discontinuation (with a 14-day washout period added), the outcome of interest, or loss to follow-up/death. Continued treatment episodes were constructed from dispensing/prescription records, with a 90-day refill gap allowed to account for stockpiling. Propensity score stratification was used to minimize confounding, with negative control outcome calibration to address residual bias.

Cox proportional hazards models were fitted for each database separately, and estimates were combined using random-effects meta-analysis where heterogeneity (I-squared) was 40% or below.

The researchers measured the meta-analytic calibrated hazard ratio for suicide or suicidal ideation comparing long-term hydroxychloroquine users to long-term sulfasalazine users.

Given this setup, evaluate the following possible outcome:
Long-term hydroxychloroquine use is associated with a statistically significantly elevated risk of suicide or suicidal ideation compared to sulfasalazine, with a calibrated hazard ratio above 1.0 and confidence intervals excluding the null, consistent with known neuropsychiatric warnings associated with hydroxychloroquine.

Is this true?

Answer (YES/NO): NO